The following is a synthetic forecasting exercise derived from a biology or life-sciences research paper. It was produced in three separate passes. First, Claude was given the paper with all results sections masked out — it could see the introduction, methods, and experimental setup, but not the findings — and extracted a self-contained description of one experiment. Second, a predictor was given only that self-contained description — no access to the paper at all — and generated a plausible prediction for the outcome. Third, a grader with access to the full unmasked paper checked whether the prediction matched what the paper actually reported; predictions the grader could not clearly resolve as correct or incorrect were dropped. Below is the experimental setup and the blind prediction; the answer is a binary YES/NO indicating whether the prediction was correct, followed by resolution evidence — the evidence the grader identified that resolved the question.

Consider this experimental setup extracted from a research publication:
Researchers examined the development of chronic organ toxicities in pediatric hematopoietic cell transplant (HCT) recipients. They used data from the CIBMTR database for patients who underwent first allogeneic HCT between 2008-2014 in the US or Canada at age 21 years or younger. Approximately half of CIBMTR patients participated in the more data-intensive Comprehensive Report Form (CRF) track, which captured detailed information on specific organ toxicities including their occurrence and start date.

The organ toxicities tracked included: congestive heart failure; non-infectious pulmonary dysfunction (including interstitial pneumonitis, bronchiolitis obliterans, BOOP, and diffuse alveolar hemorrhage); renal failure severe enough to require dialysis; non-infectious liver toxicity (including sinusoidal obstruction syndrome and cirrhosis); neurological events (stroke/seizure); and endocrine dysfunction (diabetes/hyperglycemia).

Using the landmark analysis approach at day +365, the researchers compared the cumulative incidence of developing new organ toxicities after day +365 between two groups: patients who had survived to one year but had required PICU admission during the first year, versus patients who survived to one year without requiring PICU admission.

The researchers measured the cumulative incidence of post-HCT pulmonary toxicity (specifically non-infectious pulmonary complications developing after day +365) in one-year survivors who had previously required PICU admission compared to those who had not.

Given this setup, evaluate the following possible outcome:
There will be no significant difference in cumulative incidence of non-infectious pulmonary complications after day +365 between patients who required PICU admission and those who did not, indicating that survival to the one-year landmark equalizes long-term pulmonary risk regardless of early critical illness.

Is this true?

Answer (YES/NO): YES